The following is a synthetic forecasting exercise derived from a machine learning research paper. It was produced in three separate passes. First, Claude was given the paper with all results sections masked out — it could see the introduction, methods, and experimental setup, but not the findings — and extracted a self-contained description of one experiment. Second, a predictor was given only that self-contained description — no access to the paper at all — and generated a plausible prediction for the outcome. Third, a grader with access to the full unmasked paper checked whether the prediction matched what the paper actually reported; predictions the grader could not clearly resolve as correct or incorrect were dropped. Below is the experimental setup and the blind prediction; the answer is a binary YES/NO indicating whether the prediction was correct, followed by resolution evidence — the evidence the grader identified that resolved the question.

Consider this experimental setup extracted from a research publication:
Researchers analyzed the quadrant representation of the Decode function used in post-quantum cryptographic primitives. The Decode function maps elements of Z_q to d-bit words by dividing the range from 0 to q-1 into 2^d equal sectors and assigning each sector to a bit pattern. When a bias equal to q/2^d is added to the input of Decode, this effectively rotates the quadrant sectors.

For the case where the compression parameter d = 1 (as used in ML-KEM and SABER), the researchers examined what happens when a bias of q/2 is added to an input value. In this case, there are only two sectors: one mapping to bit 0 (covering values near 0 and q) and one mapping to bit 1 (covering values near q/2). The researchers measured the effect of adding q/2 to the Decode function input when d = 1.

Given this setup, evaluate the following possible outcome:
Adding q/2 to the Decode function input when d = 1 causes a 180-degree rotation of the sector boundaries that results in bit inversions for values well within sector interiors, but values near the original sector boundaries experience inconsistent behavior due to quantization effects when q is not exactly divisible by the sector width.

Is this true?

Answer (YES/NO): NO